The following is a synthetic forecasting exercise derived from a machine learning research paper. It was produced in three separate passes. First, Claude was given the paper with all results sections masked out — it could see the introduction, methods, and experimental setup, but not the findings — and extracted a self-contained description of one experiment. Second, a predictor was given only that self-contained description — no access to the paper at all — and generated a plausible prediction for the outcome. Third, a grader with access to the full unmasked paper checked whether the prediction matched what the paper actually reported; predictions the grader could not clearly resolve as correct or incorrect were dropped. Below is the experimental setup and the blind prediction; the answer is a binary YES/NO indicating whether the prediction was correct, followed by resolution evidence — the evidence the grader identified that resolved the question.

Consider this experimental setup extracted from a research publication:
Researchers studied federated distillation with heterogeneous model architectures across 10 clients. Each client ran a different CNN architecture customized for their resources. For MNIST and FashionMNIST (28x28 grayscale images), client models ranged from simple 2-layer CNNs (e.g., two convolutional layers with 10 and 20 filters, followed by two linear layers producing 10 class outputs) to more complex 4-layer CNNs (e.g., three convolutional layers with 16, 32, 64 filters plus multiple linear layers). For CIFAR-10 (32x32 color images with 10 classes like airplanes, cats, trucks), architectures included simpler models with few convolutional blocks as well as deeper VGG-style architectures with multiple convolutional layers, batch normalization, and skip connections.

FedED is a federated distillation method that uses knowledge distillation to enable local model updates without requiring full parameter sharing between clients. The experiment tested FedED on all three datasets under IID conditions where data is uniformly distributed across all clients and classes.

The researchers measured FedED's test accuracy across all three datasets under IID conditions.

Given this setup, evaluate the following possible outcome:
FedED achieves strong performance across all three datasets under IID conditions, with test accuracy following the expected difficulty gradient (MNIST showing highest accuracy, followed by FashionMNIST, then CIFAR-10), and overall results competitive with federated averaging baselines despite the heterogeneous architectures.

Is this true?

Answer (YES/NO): NO